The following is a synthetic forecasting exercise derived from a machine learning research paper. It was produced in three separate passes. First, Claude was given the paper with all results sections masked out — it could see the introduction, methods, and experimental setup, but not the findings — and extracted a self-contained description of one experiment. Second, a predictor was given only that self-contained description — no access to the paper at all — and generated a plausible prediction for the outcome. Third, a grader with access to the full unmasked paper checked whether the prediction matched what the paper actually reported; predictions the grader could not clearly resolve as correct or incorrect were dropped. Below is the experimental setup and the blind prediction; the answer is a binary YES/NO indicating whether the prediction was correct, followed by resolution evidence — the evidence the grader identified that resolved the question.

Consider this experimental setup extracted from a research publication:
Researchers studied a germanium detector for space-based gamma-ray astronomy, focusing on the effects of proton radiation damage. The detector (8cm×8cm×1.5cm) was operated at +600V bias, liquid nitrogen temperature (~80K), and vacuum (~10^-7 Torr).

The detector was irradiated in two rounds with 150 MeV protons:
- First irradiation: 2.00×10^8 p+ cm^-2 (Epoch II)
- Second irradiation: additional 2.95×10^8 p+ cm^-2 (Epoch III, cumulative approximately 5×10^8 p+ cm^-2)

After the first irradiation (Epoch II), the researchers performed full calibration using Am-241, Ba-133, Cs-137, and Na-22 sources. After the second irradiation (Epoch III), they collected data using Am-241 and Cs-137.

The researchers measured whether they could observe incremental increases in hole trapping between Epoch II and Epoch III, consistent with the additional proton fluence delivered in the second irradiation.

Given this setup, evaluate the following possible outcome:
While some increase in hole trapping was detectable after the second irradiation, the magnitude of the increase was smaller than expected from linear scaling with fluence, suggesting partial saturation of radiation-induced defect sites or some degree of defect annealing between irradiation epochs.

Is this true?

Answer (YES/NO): NO